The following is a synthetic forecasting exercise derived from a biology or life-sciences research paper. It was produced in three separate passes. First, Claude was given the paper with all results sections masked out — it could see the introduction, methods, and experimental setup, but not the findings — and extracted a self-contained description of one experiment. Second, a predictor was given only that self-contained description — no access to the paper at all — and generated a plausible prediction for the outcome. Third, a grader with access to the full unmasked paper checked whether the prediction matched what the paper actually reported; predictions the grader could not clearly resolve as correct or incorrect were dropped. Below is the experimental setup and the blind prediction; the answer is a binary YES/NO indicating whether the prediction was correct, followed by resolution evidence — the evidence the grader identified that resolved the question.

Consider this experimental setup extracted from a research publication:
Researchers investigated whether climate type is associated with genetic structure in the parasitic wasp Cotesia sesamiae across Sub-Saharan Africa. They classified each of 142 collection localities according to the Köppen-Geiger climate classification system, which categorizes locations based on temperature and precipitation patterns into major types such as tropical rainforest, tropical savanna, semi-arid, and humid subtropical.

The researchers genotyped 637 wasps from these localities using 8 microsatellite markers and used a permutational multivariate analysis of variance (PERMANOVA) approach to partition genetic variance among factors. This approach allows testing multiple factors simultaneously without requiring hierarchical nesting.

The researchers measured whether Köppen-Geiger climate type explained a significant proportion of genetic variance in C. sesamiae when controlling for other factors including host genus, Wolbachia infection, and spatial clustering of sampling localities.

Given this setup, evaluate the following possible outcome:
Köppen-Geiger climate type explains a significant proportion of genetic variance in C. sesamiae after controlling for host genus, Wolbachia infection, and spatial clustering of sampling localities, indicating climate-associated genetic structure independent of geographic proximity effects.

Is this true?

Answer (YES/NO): YES